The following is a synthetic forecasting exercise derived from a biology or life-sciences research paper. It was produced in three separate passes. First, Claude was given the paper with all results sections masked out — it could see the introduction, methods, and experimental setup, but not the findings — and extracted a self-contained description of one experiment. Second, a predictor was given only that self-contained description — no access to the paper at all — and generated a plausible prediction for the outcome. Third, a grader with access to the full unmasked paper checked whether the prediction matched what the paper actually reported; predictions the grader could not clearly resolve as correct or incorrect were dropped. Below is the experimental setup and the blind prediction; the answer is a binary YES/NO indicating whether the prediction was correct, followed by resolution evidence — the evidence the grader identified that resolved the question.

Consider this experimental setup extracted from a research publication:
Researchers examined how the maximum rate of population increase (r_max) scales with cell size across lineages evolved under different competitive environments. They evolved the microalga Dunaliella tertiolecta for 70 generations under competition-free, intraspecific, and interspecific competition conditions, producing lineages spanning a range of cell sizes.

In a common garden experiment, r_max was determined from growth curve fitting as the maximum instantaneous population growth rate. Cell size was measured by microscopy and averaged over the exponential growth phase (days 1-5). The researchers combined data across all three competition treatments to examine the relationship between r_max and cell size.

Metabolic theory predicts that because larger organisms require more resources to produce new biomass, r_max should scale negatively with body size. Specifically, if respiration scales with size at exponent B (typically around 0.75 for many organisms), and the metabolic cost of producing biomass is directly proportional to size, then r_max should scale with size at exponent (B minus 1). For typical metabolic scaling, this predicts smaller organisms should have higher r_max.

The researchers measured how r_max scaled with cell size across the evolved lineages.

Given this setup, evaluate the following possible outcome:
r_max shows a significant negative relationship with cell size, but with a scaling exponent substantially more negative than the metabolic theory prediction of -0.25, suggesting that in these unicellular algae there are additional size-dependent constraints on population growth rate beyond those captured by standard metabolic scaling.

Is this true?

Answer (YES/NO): NO